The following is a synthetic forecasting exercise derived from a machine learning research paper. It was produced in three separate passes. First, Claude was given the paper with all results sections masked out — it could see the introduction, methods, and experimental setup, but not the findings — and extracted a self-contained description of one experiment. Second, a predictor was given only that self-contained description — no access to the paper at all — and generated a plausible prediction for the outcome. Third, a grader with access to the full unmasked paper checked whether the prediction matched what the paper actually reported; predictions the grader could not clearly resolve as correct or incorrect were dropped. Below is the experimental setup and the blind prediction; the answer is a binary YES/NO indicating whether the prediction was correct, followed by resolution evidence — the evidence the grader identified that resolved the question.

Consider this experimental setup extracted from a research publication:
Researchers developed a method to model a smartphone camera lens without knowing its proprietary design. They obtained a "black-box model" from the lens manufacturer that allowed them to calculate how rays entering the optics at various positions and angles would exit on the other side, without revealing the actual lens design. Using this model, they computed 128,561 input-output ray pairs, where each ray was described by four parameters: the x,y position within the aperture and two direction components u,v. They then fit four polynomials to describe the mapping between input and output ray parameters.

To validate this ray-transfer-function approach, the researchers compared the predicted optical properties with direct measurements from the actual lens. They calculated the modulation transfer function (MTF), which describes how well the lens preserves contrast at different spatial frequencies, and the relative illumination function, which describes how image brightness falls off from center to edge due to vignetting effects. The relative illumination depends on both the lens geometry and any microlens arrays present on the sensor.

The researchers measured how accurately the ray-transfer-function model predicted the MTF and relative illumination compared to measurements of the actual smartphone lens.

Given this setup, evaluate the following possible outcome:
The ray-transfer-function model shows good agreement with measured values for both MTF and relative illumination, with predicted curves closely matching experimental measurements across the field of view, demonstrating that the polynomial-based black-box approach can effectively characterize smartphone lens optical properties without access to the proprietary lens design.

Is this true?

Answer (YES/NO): NO